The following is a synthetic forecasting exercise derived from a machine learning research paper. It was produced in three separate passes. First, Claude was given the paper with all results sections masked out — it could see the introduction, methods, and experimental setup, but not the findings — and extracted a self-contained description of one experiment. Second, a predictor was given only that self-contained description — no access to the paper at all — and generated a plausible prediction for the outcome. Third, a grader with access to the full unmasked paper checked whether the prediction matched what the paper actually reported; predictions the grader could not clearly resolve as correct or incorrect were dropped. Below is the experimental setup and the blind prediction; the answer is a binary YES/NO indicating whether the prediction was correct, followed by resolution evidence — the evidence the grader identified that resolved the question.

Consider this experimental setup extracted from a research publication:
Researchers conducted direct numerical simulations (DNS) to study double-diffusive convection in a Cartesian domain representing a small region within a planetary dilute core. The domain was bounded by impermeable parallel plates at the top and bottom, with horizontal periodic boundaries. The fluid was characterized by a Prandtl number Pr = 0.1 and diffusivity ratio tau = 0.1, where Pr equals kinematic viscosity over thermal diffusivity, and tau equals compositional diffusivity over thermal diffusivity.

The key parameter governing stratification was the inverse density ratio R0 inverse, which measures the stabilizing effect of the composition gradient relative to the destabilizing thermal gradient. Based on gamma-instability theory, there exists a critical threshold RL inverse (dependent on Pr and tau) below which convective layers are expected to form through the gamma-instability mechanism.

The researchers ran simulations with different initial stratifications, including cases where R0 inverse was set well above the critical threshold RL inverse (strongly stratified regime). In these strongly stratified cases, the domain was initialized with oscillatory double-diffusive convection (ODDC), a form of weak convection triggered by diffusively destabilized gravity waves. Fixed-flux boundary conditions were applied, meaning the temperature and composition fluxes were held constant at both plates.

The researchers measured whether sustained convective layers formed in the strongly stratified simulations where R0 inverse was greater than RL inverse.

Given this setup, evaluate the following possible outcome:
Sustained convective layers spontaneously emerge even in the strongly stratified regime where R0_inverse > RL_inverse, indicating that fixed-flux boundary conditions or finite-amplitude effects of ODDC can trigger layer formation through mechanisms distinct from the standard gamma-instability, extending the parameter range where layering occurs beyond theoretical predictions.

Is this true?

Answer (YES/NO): NO